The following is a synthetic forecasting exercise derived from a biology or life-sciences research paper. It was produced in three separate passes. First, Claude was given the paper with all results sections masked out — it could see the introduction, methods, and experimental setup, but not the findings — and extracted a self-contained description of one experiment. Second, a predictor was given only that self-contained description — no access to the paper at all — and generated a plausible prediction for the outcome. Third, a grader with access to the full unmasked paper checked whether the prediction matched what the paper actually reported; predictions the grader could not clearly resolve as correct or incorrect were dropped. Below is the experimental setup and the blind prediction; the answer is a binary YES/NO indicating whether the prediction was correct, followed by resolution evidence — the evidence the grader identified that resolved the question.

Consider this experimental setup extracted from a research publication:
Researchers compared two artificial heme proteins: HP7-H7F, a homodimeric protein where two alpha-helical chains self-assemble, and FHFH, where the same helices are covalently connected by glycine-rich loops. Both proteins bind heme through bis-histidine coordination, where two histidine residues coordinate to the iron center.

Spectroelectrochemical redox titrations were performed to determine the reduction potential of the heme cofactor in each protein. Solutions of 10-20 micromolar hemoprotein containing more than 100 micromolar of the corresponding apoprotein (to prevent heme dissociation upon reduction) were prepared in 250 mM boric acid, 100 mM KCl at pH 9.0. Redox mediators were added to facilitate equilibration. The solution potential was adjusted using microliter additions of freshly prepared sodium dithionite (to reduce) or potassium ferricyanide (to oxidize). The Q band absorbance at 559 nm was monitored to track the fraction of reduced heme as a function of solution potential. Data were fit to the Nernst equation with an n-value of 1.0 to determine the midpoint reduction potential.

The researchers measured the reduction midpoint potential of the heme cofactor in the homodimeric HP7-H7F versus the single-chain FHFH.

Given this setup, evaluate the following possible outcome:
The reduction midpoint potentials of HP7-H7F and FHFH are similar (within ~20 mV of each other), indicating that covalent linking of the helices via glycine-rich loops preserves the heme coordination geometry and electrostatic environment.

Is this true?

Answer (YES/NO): NO